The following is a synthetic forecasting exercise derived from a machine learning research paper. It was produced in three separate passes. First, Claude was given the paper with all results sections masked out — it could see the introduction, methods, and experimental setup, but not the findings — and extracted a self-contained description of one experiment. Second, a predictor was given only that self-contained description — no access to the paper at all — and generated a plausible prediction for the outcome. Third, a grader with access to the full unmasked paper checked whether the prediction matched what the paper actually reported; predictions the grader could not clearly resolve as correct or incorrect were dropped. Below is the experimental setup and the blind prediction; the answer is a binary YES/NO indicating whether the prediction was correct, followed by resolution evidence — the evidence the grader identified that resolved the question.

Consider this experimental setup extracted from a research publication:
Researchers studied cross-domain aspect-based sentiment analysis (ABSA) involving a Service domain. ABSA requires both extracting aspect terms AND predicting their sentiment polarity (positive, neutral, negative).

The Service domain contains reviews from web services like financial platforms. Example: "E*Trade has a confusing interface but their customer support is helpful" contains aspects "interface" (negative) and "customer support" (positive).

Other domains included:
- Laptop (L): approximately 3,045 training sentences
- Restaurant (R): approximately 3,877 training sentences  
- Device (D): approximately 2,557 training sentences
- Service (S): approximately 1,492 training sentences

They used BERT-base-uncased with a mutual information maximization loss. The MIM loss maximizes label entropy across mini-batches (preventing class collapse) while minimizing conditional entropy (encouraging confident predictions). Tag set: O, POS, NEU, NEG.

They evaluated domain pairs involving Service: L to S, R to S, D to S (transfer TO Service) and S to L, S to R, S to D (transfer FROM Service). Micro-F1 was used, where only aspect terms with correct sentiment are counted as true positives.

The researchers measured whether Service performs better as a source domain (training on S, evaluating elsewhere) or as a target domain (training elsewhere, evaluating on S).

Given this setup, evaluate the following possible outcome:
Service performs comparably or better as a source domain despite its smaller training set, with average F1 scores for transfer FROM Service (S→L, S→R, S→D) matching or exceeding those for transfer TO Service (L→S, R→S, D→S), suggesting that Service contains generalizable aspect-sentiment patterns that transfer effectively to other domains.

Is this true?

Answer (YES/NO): NO